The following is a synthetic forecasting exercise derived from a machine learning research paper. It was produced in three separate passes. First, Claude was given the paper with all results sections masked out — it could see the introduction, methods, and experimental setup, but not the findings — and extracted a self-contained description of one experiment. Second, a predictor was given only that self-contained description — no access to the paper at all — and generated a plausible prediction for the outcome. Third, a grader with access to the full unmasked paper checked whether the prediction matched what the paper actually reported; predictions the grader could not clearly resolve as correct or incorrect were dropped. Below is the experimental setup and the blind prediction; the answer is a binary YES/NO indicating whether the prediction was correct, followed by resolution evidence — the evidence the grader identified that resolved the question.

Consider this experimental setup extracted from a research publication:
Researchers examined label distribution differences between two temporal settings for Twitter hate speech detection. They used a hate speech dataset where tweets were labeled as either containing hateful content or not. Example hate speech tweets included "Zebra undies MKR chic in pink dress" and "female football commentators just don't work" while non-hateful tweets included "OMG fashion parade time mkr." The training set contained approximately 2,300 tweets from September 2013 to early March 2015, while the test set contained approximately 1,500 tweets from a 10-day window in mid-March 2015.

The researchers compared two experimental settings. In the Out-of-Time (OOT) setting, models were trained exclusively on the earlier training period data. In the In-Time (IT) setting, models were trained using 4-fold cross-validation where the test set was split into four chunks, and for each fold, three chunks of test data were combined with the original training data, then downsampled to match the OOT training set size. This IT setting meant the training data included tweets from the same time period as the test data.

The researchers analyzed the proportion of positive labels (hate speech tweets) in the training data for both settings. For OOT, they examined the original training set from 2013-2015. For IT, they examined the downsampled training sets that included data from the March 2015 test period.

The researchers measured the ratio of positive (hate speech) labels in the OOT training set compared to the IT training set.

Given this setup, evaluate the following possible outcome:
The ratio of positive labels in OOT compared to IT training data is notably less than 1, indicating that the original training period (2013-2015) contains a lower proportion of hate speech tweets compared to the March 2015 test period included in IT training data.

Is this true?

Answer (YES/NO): YES